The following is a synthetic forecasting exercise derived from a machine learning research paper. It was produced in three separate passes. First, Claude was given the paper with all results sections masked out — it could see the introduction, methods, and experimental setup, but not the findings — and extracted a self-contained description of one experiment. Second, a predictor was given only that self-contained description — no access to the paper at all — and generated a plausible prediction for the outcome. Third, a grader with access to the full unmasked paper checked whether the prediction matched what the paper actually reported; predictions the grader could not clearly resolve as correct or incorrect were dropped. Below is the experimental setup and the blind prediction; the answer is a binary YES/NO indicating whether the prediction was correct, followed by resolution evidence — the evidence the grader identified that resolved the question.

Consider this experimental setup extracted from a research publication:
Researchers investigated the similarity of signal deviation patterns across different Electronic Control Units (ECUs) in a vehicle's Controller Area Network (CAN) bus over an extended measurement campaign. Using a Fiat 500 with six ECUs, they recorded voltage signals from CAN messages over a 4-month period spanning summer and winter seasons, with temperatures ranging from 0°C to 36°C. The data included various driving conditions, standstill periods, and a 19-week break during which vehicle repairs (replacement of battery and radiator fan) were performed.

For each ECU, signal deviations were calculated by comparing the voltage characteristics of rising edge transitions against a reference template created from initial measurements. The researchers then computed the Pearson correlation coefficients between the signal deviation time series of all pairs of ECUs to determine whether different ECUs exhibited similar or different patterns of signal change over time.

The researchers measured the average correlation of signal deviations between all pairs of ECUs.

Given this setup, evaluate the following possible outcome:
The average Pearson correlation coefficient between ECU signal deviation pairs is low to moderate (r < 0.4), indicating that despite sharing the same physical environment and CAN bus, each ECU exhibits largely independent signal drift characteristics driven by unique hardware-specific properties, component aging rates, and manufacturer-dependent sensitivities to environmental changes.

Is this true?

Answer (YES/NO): NO